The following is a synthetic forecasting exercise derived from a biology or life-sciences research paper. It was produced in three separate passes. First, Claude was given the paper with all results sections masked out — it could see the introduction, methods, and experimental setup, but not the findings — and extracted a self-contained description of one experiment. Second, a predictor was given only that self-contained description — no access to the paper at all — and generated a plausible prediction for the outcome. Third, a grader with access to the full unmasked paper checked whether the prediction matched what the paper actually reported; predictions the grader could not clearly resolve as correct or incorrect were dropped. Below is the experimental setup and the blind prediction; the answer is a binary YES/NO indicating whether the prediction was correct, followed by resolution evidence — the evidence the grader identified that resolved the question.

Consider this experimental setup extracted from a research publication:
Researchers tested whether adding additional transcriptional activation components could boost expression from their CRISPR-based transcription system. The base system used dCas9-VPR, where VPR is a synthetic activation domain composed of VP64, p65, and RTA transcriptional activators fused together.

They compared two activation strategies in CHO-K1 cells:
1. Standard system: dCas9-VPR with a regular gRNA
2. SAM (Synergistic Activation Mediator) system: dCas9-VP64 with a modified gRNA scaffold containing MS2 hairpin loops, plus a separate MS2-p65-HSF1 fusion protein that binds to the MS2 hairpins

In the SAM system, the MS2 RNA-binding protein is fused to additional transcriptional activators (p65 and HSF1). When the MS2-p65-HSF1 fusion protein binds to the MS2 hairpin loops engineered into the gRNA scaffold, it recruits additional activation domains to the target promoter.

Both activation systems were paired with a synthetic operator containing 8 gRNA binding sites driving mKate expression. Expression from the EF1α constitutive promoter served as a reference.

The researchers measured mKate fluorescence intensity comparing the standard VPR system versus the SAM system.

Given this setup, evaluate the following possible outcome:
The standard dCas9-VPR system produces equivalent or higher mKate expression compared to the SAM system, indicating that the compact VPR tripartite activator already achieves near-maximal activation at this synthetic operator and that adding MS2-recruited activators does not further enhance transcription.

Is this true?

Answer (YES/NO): NO